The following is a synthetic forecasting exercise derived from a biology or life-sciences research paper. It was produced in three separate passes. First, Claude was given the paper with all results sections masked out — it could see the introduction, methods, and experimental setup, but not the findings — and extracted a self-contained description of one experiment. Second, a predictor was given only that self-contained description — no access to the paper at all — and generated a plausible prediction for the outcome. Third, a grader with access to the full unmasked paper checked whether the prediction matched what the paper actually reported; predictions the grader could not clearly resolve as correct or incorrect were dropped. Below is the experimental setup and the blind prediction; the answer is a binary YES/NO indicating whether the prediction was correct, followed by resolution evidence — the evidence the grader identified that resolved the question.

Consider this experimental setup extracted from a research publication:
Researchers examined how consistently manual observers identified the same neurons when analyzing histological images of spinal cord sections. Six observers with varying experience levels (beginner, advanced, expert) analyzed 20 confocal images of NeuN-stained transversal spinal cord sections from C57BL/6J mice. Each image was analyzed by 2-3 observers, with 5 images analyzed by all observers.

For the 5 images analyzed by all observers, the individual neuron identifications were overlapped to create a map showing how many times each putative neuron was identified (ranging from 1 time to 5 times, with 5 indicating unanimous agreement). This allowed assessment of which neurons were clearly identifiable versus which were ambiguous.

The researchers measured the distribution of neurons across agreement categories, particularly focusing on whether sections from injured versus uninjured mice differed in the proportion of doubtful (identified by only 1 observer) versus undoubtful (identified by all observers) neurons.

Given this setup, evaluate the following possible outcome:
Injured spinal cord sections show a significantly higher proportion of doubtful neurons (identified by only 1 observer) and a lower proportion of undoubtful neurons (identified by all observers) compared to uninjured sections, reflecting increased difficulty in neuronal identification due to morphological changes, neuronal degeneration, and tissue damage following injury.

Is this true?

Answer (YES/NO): YES